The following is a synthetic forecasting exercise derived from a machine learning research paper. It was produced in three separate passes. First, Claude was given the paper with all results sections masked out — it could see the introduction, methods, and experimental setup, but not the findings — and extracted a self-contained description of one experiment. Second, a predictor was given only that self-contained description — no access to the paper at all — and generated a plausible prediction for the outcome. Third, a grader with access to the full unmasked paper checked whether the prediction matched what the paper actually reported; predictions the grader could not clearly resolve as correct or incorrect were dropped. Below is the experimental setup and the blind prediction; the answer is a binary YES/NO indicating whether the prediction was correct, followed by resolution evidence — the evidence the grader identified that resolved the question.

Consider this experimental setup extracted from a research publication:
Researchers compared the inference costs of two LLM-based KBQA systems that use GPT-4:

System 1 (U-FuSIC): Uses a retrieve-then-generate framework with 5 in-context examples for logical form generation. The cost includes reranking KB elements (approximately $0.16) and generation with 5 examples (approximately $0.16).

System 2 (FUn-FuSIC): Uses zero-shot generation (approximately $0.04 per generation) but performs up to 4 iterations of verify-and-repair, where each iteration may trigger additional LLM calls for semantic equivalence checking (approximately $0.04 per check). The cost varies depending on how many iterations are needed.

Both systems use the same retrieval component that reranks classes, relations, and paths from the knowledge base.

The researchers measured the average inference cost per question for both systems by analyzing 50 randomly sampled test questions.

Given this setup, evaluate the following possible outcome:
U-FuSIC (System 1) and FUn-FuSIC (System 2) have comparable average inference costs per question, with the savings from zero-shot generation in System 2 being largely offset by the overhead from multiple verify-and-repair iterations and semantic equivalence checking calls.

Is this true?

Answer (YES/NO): YES